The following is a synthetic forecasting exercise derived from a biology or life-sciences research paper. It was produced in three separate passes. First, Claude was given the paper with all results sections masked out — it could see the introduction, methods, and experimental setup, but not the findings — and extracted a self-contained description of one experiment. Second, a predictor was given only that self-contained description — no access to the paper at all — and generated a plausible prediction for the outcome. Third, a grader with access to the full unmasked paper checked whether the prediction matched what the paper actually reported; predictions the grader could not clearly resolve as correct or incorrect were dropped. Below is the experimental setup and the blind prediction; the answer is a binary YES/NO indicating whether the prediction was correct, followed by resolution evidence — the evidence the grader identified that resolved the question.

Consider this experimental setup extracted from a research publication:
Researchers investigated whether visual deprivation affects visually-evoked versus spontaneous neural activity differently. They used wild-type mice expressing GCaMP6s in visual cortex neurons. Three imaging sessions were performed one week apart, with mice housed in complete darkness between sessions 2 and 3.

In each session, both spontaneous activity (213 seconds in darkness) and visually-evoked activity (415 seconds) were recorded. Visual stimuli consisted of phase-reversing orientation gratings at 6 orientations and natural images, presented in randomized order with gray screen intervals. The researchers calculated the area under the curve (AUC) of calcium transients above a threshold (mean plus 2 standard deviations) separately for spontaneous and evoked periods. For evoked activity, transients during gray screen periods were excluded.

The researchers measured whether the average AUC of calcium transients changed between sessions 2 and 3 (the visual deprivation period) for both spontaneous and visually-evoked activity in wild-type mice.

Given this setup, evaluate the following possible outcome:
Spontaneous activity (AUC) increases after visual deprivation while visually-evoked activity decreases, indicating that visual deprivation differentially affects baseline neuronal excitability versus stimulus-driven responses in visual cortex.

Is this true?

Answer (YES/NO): NO